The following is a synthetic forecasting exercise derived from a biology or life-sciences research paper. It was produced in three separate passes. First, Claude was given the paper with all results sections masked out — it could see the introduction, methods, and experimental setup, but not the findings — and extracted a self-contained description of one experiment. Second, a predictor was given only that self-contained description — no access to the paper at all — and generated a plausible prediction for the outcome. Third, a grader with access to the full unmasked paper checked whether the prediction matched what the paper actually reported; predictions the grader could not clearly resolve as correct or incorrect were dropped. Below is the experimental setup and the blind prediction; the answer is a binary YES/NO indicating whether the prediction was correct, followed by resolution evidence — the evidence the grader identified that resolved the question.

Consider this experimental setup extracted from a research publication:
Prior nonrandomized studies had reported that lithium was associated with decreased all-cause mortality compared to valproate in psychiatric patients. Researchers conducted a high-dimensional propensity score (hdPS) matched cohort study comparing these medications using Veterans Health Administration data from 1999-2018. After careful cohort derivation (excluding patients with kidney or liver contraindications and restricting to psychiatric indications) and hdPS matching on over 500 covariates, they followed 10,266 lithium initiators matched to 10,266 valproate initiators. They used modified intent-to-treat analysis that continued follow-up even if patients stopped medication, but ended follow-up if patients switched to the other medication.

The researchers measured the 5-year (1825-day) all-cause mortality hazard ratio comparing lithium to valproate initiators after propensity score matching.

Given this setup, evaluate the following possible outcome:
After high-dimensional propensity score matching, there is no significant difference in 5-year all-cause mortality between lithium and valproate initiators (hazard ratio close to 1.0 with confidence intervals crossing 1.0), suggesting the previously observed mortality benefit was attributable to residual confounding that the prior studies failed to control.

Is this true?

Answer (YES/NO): YES